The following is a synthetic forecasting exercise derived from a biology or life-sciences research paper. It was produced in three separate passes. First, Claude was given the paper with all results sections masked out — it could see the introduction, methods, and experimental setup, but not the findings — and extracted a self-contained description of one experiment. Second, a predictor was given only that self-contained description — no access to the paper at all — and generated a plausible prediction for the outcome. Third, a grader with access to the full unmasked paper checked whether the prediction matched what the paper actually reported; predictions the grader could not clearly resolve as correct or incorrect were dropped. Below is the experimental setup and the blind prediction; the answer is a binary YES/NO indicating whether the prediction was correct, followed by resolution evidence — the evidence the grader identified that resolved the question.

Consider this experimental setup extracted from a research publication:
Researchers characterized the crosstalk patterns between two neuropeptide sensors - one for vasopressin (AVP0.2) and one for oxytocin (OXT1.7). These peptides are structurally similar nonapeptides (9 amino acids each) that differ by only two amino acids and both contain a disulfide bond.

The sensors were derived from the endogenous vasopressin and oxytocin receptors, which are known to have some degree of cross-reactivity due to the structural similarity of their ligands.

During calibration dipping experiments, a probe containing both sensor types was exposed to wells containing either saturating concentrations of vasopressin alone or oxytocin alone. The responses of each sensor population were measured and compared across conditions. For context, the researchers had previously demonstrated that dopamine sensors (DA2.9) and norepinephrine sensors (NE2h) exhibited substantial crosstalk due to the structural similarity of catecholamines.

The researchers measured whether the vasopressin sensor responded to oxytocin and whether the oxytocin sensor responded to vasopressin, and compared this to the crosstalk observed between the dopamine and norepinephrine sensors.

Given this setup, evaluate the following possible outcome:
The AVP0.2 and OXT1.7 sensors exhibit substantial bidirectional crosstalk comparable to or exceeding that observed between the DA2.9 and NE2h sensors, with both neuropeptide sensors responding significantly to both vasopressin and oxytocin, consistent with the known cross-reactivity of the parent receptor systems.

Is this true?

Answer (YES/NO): NO